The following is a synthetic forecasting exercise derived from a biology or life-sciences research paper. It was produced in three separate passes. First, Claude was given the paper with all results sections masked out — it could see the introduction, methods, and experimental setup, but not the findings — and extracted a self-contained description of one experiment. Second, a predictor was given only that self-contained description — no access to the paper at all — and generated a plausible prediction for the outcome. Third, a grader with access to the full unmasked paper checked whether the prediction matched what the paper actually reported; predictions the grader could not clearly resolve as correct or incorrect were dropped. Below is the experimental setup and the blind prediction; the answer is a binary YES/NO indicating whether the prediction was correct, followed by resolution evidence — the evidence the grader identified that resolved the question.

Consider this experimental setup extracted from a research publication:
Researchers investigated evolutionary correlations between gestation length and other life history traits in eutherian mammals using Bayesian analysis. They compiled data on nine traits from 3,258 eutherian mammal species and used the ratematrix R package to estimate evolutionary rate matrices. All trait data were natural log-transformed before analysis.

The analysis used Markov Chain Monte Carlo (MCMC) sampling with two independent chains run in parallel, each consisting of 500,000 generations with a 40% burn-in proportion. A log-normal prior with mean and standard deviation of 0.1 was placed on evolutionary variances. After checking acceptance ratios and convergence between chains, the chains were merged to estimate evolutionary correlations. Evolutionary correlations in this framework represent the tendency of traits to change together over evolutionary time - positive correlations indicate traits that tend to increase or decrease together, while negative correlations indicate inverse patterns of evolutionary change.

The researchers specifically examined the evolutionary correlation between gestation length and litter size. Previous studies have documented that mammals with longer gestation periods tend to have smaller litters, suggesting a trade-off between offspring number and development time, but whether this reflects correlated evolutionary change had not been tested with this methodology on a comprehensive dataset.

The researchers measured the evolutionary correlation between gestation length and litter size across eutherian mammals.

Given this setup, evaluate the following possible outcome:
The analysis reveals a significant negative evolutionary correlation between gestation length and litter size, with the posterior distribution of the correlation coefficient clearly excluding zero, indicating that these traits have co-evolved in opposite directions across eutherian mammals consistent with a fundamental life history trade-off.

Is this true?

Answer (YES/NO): YES